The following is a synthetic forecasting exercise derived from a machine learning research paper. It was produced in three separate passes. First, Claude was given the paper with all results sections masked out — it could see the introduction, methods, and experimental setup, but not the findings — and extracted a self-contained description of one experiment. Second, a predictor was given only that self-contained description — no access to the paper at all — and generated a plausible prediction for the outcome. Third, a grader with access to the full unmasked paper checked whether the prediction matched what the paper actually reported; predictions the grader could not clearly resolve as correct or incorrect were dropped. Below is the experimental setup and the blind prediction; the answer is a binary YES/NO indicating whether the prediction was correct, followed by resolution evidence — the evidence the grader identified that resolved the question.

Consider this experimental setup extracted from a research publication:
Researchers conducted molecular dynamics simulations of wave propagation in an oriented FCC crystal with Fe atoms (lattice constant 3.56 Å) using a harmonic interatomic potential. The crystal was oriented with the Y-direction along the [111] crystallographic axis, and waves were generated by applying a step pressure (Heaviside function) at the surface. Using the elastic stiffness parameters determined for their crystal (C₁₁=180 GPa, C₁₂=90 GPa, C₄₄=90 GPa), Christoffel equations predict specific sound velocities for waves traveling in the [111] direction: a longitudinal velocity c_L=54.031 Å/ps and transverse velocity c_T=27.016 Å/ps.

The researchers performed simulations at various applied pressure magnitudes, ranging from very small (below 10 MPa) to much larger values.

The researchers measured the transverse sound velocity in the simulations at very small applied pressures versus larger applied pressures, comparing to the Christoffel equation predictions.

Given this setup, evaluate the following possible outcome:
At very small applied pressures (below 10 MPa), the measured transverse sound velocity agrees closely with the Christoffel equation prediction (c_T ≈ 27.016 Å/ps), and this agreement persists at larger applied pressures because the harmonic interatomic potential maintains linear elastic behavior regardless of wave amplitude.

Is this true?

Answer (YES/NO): NO